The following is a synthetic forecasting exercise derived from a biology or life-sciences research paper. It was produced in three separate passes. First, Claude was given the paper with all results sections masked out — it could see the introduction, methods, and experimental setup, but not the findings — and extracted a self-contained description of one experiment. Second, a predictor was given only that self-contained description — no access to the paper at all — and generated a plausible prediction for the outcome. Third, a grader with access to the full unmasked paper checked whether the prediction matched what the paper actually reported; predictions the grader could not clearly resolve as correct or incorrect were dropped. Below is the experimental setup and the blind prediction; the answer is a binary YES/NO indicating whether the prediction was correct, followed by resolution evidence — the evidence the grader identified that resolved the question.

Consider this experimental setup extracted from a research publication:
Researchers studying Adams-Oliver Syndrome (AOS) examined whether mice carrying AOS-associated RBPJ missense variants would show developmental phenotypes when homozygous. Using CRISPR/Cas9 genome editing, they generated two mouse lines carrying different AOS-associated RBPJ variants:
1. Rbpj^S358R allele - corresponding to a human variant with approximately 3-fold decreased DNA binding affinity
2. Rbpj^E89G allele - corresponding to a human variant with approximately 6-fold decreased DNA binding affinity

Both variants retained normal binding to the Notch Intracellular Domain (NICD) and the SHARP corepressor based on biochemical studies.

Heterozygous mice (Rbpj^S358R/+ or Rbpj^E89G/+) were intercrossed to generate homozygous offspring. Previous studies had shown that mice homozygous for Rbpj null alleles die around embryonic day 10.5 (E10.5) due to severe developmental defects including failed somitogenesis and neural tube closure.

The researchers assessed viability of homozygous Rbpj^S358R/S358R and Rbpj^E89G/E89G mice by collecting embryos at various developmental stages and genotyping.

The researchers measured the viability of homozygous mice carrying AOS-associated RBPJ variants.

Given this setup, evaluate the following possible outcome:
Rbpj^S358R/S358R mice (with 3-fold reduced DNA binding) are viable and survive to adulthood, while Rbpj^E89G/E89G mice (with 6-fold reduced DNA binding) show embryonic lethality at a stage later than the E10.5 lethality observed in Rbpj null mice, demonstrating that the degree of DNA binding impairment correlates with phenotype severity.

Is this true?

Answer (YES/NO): NO